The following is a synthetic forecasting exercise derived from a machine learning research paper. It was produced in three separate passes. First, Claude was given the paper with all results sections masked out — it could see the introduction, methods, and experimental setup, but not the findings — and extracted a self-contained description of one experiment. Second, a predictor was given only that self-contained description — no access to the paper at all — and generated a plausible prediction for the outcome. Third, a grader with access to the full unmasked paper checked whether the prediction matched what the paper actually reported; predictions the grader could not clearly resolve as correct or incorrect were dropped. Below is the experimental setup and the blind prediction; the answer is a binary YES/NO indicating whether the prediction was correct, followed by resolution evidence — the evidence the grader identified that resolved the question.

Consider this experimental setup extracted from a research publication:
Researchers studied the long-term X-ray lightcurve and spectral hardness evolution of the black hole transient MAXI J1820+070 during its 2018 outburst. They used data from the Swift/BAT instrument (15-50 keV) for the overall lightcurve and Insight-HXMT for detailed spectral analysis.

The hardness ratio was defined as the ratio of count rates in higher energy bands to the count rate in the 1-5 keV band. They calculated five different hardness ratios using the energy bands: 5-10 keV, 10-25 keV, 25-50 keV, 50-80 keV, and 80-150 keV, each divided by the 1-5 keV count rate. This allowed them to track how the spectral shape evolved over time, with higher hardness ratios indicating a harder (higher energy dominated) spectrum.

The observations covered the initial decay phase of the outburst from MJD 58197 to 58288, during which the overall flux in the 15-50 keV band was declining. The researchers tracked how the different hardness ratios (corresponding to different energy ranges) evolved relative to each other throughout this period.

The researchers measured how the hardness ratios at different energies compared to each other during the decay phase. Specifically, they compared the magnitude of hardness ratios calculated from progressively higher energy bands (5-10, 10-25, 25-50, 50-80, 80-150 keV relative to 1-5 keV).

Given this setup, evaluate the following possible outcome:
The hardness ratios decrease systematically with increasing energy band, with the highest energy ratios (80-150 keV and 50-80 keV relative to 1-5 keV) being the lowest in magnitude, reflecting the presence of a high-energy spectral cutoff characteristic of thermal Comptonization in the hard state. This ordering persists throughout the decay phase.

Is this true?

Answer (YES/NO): NO